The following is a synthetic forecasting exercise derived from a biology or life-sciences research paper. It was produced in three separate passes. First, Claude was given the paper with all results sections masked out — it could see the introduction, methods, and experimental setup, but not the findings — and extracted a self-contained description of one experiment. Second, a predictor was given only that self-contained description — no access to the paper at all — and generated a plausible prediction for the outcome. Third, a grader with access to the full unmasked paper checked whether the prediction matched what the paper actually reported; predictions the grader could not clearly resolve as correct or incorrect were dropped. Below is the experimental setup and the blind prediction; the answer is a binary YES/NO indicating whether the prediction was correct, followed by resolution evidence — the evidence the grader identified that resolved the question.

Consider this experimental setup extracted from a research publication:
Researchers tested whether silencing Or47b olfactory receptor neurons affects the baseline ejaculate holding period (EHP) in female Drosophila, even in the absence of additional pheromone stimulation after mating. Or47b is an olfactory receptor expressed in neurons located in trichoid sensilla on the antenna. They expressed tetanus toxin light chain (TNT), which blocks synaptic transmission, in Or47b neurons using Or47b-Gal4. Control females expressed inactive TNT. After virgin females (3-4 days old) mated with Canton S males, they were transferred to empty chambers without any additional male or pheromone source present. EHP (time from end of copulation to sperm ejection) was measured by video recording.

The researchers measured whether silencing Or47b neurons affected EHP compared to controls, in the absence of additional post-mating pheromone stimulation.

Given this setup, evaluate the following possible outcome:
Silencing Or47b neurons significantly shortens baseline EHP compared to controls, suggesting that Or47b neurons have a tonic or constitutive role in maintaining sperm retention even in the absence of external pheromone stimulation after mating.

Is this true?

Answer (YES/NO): NO